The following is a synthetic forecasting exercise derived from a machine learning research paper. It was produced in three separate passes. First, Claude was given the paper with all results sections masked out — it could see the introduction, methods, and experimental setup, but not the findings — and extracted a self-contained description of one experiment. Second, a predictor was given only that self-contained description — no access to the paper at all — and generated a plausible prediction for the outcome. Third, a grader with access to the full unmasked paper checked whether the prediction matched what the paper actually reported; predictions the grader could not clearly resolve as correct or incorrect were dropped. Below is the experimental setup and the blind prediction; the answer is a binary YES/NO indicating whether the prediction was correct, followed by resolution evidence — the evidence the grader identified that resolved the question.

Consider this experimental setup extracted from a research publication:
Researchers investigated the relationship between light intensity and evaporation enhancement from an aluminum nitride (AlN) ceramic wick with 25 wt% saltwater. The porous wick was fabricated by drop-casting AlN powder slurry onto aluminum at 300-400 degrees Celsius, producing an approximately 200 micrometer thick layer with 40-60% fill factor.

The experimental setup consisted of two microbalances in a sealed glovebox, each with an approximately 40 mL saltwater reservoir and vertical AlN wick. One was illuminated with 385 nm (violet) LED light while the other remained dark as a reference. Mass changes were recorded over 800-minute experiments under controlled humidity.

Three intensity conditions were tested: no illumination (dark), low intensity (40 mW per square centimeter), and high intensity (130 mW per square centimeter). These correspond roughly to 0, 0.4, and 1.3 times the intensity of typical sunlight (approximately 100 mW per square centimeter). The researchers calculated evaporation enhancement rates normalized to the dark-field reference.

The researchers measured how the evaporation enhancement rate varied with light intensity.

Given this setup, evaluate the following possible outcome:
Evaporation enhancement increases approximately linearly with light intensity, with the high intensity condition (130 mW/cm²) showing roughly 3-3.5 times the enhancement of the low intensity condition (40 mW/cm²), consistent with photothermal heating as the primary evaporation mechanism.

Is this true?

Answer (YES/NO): NO